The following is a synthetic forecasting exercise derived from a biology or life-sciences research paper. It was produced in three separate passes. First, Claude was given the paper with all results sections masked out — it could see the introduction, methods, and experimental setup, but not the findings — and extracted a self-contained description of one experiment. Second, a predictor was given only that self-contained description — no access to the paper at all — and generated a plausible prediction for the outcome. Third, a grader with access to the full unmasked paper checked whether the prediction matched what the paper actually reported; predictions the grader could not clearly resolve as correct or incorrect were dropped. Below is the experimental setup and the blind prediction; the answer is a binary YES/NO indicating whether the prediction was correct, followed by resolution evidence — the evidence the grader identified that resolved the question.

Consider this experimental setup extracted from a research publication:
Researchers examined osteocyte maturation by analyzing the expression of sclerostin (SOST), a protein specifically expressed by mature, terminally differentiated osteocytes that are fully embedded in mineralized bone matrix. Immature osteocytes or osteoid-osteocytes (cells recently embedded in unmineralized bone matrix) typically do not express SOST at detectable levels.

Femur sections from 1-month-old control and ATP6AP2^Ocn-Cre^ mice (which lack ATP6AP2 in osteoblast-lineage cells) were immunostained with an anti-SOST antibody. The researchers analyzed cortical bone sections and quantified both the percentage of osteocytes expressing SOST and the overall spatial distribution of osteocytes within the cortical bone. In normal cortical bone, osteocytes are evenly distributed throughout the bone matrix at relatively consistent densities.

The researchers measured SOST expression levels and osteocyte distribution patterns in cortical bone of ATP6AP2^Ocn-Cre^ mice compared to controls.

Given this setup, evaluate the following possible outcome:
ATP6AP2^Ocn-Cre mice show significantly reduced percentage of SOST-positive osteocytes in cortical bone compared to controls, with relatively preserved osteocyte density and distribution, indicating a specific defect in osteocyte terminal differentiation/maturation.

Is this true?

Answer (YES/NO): NO